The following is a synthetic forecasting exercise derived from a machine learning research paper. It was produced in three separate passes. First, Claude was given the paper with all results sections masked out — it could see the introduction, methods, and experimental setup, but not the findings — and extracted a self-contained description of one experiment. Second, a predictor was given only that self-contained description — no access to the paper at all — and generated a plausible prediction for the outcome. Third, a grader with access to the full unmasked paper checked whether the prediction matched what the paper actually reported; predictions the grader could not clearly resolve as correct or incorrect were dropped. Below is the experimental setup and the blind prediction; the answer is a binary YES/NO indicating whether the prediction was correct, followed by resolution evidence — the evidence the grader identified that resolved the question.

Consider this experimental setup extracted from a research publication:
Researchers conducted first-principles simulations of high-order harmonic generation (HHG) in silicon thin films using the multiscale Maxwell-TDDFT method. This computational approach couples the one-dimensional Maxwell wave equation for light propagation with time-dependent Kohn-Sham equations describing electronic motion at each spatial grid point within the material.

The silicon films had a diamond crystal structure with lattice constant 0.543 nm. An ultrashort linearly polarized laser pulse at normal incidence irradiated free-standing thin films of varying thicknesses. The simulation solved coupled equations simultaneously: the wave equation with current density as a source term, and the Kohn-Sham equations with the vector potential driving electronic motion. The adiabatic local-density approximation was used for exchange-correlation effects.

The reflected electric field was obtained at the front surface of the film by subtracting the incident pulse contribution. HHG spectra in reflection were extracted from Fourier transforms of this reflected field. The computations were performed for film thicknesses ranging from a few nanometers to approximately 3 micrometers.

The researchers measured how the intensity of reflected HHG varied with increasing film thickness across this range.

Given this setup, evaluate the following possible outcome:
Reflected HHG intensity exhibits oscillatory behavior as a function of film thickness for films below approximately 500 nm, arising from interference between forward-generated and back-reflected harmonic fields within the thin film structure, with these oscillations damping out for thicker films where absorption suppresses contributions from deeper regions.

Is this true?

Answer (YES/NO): NO